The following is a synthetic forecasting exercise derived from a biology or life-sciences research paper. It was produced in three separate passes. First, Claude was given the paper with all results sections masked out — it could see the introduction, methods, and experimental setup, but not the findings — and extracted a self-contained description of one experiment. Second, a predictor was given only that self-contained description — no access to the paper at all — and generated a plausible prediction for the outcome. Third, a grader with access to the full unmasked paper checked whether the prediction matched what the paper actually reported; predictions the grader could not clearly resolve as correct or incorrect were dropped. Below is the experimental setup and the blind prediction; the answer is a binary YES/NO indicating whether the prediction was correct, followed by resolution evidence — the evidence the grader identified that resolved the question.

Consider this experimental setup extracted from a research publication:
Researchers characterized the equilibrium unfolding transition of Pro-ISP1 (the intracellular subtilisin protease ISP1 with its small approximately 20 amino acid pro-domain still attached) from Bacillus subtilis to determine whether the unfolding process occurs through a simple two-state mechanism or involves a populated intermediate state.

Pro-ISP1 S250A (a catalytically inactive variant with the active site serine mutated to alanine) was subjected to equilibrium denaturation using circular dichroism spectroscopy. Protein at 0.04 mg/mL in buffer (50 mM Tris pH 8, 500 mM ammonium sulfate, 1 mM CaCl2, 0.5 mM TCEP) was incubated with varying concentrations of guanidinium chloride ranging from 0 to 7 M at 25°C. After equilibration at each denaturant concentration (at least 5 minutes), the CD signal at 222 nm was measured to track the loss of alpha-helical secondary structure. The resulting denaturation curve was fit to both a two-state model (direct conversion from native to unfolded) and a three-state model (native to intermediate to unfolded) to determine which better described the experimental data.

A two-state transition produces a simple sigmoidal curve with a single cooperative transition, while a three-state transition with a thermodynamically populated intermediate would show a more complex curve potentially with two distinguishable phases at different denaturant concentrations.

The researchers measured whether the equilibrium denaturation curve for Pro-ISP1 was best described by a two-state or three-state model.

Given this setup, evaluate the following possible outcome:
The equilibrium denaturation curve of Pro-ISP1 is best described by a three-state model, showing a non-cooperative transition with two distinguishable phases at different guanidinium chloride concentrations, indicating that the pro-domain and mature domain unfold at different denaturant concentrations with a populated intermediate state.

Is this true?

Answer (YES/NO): NO